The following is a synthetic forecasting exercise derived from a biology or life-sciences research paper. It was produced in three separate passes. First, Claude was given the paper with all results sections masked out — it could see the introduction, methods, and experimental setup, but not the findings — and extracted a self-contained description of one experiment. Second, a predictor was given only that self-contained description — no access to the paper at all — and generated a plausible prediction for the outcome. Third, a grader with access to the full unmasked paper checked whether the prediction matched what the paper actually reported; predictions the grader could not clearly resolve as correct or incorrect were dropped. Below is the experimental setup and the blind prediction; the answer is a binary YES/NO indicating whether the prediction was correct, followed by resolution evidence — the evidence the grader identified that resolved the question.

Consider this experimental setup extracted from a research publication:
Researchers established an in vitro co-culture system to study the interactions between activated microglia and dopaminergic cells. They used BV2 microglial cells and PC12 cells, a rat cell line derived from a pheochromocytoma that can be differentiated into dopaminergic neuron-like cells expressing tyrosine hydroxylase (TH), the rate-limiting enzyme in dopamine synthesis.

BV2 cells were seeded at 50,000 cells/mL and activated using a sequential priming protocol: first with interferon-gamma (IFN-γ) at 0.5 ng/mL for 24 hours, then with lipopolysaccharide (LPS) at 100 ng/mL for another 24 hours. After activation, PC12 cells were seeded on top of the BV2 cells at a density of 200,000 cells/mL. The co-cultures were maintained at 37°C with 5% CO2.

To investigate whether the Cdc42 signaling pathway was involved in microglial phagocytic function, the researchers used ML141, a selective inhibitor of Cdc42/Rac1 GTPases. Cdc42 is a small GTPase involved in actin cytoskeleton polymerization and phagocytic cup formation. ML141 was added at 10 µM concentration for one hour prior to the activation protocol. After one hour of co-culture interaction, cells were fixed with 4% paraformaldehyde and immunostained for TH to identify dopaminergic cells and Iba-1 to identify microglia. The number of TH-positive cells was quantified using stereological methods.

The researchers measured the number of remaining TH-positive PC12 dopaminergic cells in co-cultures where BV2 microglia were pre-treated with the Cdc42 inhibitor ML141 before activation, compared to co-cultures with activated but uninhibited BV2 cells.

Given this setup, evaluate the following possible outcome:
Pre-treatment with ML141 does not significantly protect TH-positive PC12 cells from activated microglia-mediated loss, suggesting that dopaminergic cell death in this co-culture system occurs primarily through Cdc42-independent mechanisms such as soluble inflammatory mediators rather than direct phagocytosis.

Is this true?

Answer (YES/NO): NO